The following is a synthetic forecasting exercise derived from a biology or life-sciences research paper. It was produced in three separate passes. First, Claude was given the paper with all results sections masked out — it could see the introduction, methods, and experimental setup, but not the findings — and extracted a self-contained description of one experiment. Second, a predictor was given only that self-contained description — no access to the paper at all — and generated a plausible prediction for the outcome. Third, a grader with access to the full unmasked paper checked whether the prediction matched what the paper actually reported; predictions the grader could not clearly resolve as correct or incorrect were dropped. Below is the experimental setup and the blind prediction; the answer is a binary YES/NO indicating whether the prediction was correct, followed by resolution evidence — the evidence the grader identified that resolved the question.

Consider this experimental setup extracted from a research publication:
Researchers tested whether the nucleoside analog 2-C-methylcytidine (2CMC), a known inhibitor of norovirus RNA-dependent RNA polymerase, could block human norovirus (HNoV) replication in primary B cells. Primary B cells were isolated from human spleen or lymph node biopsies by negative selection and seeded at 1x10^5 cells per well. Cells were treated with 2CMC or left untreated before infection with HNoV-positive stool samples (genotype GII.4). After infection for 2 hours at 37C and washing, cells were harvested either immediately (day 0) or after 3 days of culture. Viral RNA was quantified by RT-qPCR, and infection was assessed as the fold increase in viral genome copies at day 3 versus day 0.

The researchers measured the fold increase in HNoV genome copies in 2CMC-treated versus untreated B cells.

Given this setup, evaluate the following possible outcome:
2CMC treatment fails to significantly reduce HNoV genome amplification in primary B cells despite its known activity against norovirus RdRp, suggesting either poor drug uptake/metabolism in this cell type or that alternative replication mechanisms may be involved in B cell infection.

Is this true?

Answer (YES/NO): NO